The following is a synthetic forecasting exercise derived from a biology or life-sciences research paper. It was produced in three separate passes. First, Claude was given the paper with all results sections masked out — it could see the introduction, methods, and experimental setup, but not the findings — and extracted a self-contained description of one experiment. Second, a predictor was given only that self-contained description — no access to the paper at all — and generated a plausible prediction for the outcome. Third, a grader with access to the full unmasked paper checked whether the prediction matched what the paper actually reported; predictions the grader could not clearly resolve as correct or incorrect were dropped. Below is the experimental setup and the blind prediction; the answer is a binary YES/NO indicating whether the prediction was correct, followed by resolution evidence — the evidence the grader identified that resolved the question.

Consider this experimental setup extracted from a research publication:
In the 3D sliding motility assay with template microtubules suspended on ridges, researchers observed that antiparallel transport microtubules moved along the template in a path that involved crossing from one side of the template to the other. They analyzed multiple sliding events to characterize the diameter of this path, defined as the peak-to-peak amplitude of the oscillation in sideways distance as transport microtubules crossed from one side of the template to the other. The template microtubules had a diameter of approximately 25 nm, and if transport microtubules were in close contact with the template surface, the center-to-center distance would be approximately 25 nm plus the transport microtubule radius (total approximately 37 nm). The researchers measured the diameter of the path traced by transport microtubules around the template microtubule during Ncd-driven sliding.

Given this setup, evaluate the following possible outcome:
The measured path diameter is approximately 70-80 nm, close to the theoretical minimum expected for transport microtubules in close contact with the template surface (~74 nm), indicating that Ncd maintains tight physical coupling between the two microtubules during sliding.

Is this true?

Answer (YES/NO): NO